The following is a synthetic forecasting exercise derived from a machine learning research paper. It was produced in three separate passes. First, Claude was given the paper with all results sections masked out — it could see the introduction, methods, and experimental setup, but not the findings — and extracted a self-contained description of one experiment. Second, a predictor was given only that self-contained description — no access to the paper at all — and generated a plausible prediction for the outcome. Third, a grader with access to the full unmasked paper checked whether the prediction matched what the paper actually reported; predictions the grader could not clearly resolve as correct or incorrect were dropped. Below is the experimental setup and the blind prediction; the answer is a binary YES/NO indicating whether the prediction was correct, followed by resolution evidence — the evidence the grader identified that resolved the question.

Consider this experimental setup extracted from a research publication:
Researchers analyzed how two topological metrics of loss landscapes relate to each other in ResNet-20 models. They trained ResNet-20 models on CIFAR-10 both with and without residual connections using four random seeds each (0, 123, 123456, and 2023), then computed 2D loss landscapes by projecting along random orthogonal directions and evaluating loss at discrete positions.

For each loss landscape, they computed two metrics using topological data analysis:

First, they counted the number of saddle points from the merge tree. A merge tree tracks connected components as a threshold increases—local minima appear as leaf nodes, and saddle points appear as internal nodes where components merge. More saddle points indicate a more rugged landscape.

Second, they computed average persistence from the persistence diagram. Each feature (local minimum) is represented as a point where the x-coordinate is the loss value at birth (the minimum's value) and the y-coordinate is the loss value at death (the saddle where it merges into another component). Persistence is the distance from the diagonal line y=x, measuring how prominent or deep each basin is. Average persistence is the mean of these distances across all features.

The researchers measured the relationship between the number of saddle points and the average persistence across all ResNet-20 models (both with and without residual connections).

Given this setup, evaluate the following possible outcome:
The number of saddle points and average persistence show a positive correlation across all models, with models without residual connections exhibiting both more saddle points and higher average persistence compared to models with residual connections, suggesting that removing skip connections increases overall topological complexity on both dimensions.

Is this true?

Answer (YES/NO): NO